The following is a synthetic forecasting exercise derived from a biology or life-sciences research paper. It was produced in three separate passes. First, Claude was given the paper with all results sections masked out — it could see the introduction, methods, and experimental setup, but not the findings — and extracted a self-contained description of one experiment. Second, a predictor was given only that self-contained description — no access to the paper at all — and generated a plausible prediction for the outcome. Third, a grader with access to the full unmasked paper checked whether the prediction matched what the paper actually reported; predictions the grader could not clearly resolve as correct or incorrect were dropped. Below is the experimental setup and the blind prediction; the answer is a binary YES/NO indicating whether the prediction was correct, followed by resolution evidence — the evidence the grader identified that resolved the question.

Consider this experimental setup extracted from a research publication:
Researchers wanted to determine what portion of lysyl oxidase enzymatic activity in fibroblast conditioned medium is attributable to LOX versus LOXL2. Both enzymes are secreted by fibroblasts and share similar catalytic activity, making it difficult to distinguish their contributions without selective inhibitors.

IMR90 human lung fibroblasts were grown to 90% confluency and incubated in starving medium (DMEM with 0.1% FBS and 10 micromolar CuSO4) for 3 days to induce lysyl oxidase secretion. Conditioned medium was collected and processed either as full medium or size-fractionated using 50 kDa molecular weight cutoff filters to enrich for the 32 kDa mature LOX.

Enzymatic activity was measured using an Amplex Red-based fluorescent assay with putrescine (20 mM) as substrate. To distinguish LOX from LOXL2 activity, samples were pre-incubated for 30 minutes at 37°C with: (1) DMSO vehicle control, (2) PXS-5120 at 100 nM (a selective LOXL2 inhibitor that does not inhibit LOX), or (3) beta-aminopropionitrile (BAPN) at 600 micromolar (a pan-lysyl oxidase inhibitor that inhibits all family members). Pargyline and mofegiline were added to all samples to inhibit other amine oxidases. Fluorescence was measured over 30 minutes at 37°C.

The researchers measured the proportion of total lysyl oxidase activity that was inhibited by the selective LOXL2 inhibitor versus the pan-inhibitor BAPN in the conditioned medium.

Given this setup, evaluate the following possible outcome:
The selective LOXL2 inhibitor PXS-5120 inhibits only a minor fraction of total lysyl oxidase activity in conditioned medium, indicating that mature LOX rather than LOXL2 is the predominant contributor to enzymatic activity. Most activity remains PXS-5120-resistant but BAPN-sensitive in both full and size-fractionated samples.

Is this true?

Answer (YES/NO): NO